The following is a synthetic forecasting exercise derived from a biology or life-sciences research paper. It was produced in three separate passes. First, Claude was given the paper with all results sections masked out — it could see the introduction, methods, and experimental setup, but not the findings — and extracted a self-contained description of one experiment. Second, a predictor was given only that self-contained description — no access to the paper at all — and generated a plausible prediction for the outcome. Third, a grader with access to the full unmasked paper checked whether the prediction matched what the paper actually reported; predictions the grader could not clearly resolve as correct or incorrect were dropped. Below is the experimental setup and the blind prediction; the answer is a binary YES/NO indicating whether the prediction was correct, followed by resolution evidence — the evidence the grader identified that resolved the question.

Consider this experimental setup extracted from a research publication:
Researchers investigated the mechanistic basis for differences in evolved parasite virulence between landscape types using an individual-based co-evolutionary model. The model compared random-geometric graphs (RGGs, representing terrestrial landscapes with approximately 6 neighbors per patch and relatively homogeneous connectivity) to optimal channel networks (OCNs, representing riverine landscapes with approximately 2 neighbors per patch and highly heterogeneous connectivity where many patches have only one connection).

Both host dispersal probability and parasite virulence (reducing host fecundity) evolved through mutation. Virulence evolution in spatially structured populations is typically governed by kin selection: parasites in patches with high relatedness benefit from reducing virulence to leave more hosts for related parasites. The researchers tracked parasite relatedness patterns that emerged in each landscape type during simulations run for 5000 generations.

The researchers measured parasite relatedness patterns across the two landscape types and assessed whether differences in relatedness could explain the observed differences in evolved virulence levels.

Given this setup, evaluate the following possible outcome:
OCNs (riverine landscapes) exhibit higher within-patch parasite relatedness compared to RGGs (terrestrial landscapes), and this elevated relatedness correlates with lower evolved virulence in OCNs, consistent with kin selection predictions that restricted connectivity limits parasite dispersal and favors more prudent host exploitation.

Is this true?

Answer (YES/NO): NO